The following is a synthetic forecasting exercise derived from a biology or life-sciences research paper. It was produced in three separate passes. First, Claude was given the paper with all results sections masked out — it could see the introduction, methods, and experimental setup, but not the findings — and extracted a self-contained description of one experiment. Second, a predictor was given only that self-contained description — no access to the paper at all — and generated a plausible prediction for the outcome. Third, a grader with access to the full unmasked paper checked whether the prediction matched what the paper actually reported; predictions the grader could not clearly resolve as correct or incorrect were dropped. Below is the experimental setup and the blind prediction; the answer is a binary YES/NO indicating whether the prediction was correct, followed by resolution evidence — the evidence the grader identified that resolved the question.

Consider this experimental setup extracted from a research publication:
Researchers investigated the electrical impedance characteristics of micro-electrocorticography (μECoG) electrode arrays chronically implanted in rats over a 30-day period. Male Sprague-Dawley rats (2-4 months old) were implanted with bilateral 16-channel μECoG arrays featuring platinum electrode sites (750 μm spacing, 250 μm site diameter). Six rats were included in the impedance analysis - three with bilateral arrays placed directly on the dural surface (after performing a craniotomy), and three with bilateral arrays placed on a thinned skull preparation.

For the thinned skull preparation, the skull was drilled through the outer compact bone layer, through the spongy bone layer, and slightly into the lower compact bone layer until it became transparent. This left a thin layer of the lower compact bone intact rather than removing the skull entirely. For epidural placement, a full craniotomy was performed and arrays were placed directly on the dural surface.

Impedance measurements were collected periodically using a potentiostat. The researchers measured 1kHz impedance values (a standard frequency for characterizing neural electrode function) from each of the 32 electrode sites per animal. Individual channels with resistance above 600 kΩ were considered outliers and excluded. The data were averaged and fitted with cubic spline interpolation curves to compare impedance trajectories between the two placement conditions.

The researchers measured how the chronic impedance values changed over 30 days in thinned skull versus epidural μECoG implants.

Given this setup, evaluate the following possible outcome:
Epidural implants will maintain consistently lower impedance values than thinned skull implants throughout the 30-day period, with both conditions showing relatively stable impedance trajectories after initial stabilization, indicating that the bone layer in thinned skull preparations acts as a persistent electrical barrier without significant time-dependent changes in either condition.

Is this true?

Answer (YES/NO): NO